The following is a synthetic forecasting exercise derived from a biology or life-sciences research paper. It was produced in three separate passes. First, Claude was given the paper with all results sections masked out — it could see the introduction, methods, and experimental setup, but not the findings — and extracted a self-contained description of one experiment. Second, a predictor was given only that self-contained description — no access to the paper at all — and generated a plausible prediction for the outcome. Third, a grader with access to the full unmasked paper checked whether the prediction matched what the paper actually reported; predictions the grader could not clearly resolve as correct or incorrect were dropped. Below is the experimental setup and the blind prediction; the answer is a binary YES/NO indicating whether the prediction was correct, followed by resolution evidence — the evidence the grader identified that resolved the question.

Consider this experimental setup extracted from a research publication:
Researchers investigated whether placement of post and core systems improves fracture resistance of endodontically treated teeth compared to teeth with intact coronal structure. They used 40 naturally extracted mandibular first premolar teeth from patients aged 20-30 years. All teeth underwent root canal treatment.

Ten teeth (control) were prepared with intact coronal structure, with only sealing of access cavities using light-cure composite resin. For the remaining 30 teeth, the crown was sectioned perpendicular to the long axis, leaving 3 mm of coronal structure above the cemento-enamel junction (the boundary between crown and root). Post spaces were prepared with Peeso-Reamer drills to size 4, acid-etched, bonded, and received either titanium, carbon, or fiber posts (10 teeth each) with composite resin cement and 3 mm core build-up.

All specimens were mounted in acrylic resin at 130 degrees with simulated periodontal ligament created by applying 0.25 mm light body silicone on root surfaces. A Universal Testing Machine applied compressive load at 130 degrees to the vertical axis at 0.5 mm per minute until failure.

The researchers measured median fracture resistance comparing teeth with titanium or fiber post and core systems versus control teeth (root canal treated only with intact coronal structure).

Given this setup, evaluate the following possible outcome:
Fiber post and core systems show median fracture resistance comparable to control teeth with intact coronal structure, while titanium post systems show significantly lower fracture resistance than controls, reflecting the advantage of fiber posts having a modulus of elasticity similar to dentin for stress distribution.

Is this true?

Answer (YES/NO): NO